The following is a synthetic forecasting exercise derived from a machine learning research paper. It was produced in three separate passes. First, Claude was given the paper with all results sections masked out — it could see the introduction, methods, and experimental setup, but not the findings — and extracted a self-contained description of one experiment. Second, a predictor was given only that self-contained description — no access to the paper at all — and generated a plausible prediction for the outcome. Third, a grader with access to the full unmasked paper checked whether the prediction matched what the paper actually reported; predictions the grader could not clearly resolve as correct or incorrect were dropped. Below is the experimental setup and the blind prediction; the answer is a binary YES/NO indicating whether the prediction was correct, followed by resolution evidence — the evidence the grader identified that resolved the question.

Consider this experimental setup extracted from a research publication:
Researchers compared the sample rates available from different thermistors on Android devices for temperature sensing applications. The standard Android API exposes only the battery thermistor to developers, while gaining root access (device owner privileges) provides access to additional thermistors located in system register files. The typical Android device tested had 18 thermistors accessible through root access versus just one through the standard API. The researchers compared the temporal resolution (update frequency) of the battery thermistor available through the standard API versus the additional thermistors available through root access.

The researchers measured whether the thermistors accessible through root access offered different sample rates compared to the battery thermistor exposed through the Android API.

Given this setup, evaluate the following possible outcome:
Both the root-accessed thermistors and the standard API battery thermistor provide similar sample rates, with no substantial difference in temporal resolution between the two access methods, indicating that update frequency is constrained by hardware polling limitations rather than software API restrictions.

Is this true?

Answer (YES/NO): NO